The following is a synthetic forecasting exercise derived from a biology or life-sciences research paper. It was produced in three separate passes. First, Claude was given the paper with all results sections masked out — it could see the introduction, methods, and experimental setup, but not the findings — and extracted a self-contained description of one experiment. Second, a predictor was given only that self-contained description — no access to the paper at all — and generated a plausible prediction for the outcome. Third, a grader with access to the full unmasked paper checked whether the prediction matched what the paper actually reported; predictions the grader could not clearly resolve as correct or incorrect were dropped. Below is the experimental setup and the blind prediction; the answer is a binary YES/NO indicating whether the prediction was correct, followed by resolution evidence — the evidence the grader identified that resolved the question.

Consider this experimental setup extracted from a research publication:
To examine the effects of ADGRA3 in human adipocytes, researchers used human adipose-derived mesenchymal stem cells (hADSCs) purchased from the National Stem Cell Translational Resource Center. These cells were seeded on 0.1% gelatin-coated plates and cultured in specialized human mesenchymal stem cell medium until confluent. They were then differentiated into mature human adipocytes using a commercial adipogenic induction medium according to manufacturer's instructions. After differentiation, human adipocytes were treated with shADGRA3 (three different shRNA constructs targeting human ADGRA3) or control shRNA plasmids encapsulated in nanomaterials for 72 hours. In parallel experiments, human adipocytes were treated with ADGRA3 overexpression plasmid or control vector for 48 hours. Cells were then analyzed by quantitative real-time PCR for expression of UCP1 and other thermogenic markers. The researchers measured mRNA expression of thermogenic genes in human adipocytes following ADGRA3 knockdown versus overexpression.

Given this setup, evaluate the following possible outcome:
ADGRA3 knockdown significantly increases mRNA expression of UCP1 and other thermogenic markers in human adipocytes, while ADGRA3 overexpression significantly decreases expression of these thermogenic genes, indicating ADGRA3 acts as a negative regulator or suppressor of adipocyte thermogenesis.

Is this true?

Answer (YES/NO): NO